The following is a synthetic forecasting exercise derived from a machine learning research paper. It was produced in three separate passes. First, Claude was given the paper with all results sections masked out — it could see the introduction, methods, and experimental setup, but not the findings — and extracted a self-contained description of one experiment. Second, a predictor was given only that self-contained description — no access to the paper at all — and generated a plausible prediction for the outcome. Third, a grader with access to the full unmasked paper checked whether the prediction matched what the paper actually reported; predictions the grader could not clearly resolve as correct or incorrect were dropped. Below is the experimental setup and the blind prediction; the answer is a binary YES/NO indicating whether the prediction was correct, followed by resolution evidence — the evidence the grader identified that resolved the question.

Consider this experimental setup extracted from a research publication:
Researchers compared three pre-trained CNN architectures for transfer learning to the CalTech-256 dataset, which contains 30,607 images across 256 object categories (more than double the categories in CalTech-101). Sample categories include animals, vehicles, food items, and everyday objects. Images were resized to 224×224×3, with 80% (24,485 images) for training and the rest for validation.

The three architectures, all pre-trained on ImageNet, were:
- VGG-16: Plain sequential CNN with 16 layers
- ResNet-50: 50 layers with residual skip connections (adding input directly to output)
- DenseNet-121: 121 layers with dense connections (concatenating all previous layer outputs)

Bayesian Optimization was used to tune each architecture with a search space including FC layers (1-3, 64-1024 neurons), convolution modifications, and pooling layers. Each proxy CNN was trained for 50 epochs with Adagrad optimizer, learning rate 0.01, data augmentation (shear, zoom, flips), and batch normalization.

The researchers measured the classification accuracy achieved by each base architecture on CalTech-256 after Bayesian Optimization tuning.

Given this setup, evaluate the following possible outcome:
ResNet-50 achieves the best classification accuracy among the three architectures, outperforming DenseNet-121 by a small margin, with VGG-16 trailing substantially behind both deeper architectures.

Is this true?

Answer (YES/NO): NO